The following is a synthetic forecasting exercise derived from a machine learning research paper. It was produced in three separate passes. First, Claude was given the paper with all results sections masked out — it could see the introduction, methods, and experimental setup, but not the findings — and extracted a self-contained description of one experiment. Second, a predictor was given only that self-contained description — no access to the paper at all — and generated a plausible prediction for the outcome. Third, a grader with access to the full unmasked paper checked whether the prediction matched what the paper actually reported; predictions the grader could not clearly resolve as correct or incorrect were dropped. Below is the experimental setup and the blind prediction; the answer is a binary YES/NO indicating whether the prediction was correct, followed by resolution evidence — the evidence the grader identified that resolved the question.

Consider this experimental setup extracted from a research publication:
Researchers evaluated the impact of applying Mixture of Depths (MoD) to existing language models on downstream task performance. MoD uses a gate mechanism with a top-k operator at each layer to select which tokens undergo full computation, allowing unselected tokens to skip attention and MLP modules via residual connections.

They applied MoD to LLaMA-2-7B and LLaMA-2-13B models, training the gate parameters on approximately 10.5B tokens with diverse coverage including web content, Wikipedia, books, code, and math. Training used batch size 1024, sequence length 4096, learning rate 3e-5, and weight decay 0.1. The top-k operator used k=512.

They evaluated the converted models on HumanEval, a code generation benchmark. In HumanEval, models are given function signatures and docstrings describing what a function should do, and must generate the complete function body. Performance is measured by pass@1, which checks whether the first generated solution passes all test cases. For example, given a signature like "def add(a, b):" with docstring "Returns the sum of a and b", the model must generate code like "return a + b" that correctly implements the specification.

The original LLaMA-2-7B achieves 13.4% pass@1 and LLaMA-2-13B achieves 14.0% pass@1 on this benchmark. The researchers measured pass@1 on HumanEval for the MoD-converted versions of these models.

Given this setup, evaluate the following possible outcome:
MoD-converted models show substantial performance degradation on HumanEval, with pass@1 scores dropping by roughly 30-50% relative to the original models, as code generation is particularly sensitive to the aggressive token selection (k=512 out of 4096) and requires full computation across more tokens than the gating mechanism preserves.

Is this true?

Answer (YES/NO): NO